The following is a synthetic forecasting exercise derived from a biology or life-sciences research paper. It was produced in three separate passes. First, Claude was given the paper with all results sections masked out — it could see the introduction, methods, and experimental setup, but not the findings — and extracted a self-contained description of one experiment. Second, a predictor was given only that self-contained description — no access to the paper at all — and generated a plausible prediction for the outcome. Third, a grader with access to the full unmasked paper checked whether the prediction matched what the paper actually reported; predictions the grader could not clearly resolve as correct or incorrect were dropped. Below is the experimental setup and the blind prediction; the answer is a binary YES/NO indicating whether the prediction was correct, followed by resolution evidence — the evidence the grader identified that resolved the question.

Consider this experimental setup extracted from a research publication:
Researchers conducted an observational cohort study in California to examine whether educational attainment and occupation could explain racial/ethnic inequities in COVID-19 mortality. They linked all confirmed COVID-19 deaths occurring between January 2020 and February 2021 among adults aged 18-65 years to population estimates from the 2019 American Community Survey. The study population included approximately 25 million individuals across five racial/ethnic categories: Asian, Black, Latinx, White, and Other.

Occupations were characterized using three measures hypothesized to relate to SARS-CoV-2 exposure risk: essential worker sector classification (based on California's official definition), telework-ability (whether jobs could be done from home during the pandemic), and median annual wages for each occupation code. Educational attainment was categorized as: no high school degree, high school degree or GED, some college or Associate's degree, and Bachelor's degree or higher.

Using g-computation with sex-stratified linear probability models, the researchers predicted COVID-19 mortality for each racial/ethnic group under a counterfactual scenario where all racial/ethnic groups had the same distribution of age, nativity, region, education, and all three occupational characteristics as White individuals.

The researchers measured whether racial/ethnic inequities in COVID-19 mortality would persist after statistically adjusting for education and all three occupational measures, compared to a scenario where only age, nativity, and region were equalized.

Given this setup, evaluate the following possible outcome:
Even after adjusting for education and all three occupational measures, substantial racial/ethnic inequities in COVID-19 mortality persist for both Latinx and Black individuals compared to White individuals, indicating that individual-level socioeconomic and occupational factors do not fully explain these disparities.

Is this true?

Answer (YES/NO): YES